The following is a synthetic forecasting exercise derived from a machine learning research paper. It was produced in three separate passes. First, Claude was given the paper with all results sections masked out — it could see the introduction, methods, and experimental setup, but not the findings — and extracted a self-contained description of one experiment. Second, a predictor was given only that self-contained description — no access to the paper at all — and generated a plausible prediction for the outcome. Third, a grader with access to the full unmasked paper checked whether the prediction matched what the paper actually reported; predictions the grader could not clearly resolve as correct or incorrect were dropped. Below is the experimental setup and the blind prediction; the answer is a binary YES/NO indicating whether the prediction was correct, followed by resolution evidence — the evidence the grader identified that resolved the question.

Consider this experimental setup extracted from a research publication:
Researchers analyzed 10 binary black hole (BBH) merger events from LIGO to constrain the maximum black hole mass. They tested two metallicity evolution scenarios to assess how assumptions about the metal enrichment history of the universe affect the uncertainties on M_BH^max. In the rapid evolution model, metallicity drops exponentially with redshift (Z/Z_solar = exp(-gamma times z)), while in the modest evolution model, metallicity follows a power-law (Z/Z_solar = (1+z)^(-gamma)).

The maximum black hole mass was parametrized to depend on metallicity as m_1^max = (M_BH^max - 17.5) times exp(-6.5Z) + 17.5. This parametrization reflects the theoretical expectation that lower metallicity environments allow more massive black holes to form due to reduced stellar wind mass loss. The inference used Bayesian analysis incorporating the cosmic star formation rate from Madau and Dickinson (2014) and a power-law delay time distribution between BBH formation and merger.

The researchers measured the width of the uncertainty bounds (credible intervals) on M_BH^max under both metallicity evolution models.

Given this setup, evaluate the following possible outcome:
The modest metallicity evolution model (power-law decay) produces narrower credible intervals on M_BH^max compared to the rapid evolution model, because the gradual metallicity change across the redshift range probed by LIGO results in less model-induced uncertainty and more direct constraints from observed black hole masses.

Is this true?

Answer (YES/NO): NO